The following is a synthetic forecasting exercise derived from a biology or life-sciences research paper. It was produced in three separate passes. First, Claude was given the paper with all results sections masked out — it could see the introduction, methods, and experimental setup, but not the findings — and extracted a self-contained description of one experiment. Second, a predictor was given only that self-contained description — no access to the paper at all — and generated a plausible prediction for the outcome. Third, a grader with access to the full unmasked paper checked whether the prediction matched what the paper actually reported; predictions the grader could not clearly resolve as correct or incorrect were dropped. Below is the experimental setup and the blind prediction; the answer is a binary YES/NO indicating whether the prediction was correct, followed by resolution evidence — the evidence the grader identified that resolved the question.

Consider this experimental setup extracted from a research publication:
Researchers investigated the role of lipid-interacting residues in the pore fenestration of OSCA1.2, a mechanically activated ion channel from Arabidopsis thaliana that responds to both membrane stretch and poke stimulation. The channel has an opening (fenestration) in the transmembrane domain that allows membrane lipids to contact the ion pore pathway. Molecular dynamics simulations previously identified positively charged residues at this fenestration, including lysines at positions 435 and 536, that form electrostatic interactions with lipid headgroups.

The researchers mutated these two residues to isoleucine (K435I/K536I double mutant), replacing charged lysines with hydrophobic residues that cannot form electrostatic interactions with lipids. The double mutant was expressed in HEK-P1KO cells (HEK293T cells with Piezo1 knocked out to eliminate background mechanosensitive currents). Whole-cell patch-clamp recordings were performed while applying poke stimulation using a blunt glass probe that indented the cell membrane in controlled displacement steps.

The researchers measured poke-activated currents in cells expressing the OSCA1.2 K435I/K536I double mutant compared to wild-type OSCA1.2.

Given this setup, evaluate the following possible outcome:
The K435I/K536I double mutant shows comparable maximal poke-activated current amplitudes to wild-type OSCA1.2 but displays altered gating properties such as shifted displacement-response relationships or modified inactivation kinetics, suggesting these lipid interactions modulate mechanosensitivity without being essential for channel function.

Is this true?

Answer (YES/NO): NO